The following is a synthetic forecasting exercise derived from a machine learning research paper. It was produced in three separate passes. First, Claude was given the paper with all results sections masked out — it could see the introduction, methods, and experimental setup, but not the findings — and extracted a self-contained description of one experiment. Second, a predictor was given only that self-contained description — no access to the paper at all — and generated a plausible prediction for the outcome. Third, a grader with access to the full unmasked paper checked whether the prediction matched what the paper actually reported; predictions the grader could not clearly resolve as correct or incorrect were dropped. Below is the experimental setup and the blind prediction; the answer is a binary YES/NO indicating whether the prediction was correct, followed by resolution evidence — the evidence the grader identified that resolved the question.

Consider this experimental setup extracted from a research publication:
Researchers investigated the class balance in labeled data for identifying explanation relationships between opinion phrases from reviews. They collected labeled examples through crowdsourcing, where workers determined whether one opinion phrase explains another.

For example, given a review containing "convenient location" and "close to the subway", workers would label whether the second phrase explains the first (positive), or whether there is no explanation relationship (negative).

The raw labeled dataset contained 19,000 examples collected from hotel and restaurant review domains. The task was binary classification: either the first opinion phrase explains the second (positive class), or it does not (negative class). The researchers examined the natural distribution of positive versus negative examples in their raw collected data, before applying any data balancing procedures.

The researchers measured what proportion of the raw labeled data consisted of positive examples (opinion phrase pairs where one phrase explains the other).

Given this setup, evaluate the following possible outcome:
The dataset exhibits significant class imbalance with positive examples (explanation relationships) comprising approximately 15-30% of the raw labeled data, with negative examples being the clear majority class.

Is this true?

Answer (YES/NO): YES